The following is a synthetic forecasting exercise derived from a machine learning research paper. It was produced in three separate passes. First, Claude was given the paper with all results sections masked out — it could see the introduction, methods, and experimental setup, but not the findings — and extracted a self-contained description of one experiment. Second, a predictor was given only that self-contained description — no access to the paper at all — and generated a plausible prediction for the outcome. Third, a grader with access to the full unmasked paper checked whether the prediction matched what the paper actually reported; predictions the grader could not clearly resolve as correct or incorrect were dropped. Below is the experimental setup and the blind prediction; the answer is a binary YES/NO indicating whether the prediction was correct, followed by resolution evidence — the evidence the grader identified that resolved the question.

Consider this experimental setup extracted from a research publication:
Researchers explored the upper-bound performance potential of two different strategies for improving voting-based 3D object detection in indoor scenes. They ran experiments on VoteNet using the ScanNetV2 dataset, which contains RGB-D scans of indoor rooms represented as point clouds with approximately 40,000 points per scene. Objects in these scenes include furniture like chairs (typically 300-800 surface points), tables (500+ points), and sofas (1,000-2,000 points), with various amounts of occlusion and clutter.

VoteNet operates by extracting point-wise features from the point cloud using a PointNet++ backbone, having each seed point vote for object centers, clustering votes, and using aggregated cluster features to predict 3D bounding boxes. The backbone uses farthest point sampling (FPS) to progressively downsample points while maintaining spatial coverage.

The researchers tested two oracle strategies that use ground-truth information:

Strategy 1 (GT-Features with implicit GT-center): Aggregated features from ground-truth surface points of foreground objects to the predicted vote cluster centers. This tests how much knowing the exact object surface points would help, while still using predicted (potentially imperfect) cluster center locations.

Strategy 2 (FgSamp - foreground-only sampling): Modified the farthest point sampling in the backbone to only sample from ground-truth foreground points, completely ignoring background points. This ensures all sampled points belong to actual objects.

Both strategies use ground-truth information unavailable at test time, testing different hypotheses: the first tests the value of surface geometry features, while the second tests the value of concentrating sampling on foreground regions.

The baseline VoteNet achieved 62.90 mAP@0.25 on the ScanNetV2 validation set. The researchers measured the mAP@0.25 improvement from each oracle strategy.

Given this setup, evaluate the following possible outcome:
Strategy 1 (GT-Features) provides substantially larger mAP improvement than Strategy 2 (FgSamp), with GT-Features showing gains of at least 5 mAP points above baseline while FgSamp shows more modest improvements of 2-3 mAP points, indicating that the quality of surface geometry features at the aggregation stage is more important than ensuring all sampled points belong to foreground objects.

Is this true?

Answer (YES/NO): NO